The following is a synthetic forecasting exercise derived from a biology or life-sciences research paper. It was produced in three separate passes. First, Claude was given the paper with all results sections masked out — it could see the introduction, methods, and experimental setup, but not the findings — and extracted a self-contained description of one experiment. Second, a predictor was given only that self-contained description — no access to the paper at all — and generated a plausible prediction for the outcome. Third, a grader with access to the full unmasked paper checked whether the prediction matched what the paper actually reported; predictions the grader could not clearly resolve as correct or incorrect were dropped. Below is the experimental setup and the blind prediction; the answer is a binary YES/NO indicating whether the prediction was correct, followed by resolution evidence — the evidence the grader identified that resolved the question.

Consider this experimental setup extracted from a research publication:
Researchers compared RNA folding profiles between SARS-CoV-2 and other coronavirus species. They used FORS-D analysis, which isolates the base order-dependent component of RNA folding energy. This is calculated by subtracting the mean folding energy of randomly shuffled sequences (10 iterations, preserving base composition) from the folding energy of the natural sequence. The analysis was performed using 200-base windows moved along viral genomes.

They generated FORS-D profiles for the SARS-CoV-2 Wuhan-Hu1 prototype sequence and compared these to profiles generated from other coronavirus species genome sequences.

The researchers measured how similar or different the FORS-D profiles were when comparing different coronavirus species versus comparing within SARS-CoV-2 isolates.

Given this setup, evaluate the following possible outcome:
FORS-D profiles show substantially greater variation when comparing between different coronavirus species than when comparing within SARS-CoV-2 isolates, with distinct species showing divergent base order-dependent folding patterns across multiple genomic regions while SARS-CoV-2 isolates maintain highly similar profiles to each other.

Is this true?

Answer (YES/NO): YES